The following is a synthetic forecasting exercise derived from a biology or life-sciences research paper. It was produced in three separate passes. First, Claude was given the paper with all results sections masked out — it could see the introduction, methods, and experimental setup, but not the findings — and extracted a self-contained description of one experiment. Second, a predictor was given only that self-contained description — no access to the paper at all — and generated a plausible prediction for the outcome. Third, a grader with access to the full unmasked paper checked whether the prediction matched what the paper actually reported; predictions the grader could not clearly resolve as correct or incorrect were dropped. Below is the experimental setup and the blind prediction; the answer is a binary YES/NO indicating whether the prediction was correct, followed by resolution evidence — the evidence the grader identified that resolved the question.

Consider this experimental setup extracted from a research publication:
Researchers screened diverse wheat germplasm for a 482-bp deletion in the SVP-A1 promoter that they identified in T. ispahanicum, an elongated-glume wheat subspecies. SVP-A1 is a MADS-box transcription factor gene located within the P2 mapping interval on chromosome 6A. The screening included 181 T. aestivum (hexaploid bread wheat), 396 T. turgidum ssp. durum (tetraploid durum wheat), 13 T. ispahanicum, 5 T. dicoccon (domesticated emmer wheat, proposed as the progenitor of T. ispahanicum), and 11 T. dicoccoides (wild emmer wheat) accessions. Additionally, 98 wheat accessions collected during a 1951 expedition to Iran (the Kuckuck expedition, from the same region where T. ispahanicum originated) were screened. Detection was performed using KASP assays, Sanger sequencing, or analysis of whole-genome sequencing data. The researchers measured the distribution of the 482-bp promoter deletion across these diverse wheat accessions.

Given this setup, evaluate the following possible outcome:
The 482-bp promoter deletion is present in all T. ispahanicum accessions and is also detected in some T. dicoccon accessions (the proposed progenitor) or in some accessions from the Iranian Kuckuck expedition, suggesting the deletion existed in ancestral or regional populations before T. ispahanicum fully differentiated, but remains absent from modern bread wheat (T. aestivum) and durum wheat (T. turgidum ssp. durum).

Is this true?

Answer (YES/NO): NO